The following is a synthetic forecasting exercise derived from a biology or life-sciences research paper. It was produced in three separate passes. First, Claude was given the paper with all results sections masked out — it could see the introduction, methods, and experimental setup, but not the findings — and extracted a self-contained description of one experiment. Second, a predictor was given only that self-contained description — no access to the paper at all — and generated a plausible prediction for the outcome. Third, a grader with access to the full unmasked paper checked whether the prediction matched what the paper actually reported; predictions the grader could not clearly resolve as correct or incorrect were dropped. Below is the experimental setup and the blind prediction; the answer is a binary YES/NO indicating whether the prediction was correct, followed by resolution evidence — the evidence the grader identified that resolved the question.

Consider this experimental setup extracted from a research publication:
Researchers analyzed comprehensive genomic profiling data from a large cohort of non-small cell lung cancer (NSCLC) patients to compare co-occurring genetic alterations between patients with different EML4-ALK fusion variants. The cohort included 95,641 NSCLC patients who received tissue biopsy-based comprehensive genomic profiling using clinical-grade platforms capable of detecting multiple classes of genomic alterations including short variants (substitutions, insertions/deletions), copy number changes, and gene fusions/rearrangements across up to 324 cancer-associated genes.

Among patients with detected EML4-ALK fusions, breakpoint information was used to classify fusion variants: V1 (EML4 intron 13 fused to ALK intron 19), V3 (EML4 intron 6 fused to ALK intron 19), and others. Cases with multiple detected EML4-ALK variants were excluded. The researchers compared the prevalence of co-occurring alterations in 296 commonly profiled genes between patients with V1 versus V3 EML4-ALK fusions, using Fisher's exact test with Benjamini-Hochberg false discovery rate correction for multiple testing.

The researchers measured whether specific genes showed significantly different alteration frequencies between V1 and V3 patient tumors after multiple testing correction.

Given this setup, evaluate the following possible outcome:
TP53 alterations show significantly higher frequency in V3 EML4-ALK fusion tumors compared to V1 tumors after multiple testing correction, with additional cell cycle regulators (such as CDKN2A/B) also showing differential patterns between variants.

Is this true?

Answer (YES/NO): NO